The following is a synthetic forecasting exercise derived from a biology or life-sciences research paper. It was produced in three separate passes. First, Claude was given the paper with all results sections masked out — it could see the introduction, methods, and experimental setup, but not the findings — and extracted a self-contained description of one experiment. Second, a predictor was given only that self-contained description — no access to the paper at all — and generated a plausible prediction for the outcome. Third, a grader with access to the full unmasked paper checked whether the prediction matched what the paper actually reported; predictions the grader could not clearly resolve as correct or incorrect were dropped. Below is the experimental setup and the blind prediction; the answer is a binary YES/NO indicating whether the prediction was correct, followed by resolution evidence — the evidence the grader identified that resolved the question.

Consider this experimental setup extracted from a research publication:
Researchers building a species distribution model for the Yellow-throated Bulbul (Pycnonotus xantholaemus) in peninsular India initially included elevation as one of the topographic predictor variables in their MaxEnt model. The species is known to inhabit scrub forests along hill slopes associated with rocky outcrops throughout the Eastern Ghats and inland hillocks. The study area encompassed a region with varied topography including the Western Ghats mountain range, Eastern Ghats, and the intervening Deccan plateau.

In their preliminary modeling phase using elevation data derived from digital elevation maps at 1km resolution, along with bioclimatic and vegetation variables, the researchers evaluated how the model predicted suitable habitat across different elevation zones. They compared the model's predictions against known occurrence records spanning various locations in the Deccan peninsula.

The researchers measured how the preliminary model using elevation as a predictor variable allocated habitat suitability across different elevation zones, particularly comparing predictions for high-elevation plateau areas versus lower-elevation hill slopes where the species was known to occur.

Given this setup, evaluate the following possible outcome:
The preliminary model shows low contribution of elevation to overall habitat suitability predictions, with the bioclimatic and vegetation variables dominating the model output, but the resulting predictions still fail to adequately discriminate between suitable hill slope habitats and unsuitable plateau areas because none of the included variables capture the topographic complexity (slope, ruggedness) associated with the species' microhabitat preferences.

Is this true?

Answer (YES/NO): NO